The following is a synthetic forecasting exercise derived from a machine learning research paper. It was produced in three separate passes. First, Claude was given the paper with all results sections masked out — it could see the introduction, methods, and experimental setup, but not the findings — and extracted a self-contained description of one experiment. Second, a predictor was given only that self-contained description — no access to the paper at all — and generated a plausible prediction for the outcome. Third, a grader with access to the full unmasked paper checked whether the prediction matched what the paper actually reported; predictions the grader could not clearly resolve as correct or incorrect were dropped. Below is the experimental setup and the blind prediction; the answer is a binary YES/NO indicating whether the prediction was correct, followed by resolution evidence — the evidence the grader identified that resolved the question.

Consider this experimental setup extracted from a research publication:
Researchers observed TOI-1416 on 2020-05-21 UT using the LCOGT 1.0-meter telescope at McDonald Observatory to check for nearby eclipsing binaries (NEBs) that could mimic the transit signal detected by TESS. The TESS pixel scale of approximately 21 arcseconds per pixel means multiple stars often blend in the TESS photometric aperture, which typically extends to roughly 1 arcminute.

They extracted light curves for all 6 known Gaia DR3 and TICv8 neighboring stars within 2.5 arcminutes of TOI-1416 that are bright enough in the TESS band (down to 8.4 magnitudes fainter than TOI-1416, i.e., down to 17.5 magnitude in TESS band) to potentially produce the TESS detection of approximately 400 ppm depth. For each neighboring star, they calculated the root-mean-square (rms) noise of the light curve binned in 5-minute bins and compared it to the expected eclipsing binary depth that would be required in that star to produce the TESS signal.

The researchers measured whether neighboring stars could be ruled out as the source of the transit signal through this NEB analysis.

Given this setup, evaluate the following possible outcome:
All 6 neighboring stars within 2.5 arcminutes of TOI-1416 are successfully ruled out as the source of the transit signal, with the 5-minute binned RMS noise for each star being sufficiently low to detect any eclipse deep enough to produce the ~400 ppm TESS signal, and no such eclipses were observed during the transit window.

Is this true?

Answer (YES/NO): YES